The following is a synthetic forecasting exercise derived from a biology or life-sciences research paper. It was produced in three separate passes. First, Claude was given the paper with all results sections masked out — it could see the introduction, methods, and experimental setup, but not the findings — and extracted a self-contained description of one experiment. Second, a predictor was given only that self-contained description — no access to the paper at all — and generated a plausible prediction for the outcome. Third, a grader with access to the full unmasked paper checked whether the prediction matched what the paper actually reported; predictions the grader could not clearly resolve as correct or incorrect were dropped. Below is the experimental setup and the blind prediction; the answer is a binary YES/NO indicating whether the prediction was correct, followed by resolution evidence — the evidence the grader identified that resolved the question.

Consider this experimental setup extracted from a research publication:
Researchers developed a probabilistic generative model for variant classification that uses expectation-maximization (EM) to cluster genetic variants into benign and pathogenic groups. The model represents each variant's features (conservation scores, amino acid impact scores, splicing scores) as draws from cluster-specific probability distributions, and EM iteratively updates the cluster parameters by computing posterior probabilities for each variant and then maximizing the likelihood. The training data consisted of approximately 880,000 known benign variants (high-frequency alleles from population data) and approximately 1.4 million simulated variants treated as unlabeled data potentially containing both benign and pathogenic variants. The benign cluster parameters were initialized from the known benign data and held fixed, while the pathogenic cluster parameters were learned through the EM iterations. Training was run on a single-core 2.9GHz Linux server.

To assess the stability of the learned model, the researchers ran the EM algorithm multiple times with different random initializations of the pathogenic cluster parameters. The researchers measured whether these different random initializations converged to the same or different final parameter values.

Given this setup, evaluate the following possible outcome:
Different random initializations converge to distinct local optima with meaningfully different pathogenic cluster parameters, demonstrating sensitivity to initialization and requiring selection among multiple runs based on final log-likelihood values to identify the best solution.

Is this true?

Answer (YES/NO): NO